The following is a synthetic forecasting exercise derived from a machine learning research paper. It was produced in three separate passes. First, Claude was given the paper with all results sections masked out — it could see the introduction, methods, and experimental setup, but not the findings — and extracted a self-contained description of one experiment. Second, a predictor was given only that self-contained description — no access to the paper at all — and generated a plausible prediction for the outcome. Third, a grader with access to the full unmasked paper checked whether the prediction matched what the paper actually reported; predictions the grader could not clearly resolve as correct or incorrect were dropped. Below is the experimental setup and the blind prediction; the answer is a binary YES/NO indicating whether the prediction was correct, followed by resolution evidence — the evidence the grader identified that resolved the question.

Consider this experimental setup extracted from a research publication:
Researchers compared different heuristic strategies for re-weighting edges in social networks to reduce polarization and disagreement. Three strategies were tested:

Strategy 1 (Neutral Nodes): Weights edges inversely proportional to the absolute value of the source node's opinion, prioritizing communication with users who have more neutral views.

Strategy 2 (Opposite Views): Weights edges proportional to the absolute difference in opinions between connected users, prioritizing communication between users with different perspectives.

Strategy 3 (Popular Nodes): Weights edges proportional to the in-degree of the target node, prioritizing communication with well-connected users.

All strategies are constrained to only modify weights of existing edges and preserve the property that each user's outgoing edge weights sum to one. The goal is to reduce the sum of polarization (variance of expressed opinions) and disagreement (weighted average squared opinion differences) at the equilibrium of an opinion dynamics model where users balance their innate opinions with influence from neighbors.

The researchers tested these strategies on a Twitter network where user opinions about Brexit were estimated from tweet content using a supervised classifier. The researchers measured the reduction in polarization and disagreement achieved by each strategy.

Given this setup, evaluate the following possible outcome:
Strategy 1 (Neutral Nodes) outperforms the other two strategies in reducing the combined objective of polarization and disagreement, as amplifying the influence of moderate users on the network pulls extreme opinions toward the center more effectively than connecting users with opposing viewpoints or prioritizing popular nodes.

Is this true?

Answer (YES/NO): YES